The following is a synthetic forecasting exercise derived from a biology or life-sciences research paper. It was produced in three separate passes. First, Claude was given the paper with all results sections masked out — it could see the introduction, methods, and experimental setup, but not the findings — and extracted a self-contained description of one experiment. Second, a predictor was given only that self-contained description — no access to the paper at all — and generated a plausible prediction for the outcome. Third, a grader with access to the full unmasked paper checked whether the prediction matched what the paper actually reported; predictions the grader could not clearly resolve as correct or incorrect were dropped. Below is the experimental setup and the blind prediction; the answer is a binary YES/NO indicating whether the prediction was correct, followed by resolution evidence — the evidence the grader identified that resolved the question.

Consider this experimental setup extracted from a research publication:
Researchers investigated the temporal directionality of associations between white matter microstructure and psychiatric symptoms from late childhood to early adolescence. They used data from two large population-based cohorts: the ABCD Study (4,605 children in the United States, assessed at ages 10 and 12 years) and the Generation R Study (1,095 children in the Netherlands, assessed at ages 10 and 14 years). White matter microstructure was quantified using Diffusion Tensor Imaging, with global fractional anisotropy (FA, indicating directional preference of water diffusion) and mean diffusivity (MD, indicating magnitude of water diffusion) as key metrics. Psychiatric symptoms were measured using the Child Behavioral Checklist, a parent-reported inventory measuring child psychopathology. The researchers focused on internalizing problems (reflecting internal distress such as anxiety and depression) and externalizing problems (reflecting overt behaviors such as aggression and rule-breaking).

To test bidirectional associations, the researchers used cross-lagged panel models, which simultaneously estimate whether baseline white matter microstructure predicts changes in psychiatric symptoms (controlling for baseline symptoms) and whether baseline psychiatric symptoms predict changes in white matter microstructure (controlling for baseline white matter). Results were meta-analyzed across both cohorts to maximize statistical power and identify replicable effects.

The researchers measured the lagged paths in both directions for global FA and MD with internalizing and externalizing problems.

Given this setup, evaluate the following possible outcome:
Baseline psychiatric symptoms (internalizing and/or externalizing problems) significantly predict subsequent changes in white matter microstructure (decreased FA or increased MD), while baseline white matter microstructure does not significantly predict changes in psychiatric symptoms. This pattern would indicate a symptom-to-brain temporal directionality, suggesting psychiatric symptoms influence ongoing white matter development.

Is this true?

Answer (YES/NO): NO